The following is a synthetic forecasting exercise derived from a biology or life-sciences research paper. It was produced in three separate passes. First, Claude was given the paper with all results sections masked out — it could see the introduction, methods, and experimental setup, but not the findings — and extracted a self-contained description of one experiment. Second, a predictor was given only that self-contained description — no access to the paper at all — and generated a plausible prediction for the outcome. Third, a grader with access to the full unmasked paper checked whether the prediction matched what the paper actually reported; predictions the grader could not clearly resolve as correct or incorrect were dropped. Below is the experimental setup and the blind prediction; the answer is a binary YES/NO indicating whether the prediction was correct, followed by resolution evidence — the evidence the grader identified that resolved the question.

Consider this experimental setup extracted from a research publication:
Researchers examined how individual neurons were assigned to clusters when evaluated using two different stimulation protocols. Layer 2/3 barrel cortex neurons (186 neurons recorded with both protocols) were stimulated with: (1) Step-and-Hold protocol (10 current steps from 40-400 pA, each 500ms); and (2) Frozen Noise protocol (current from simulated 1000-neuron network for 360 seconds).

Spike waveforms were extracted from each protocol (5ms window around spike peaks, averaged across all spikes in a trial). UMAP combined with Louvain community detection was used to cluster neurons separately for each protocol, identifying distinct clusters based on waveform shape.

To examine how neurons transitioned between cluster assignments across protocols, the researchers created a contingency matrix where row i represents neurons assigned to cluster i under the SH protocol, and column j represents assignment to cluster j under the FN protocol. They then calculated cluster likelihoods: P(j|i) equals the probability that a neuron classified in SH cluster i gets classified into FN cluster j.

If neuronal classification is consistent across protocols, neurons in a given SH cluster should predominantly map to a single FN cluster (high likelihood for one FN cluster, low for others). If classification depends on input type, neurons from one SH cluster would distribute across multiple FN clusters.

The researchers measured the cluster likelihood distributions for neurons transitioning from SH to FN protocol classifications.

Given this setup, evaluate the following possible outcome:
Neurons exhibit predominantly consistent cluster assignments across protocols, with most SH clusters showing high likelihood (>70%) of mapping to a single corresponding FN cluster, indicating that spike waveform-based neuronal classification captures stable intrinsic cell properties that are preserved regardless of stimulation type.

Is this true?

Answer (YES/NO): NO